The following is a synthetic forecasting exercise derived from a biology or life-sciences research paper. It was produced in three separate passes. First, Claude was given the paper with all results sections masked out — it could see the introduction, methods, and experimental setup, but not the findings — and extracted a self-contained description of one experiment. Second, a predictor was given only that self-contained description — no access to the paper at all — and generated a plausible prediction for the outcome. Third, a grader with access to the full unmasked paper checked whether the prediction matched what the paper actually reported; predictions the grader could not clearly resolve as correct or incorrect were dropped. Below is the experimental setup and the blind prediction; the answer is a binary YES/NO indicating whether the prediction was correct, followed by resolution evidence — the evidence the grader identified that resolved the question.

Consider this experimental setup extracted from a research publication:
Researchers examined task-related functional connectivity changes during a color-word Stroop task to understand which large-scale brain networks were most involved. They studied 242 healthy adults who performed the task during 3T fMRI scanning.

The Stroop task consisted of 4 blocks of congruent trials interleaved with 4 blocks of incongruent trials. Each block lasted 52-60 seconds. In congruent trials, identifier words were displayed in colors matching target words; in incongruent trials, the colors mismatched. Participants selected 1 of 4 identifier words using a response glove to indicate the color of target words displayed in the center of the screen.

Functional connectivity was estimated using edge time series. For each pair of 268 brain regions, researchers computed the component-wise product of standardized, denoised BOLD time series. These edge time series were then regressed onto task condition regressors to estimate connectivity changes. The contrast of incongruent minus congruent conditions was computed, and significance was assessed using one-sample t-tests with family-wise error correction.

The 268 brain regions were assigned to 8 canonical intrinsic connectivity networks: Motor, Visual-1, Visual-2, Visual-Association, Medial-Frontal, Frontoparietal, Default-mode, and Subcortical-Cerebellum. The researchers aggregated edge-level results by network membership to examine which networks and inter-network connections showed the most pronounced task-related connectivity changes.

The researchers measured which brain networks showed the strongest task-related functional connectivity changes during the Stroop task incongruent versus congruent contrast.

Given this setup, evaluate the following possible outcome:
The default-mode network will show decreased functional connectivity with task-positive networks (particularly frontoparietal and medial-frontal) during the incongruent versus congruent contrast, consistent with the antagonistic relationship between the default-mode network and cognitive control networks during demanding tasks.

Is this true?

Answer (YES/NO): NO